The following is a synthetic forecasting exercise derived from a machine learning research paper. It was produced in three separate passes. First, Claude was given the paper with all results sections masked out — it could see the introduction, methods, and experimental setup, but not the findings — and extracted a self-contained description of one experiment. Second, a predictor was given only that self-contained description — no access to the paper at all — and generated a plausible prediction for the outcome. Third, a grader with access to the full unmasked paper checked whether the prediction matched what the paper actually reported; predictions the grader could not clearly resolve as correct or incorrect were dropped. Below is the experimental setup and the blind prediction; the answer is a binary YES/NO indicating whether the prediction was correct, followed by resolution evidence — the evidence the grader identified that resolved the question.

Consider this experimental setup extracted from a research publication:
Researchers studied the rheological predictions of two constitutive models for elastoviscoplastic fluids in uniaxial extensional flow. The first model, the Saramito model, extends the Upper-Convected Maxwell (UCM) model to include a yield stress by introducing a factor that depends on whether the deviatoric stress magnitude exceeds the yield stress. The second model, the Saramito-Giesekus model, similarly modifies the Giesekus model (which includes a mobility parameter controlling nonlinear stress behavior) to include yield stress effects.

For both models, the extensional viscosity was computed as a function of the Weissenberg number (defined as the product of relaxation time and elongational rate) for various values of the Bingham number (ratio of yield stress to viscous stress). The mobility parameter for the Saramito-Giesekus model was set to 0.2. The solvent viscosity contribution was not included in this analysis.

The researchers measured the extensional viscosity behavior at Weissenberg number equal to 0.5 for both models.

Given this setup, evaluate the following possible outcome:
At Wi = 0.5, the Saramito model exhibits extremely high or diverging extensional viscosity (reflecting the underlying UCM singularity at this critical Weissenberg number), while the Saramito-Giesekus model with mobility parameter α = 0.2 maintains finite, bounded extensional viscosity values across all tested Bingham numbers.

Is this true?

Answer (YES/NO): YES